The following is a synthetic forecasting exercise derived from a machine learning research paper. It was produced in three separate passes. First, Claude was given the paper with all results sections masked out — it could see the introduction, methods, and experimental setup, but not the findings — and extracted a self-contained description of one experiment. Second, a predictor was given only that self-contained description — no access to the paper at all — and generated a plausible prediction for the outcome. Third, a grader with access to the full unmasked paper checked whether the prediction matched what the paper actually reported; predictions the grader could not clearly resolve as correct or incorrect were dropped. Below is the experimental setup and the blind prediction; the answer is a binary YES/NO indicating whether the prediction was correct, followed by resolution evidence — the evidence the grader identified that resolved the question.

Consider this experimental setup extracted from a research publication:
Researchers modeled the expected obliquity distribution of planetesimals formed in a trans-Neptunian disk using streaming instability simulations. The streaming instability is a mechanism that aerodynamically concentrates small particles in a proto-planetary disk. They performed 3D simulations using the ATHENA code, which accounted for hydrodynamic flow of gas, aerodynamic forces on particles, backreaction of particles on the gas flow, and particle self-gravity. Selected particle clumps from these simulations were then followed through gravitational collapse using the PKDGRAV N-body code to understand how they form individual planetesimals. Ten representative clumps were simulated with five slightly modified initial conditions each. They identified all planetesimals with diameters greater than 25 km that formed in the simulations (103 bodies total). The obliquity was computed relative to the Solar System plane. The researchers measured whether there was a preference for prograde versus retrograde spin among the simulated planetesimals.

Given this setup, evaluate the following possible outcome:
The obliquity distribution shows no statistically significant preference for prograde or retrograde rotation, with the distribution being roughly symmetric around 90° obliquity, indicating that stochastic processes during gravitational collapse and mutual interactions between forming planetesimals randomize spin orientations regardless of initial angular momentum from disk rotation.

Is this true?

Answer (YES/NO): NO